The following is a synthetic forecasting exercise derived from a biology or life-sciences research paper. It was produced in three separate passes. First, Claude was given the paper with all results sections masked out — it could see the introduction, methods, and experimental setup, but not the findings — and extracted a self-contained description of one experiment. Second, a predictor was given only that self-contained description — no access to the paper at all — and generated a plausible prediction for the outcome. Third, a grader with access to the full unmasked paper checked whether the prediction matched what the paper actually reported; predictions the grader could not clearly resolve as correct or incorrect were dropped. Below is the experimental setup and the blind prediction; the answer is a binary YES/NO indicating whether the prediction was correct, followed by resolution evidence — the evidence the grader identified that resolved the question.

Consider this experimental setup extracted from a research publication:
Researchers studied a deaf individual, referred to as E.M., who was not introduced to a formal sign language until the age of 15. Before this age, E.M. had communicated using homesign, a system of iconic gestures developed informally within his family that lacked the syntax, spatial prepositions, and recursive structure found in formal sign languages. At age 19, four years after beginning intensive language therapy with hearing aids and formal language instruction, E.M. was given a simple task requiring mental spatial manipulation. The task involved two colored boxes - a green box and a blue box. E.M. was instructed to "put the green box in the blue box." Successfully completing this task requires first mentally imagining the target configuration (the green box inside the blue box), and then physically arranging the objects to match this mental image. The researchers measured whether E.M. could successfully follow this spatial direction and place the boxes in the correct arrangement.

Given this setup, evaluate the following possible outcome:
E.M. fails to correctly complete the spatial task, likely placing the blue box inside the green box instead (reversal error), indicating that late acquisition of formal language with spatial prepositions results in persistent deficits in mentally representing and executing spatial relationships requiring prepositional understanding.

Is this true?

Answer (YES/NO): NO